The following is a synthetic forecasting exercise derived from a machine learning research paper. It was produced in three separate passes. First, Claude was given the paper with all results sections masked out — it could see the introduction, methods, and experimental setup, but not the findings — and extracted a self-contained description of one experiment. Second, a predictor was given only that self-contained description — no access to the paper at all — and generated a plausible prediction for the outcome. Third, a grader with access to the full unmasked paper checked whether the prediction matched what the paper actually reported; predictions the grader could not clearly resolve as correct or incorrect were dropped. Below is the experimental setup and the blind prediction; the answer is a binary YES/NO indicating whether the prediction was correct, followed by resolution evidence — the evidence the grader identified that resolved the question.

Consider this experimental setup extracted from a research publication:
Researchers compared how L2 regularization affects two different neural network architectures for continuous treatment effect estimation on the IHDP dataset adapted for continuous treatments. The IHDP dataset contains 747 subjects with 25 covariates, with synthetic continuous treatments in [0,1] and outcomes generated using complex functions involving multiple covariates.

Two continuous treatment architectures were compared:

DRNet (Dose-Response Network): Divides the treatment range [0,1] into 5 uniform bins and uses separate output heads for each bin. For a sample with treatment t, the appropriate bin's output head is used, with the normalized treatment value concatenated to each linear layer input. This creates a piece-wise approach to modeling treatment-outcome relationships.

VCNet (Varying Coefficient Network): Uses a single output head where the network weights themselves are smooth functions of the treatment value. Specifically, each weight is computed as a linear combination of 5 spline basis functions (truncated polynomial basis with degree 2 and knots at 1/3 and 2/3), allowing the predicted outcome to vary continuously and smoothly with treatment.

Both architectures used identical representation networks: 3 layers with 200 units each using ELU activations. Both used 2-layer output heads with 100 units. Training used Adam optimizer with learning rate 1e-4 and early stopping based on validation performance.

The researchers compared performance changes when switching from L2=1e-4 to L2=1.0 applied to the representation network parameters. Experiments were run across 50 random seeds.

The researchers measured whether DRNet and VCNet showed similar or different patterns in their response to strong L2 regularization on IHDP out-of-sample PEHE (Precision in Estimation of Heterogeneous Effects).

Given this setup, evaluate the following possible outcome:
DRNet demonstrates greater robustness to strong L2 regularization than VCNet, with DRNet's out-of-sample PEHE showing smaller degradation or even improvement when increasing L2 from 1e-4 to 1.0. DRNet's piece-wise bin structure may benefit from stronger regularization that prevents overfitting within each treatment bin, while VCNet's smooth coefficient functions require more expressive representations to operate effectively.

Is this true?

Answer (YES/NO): YES